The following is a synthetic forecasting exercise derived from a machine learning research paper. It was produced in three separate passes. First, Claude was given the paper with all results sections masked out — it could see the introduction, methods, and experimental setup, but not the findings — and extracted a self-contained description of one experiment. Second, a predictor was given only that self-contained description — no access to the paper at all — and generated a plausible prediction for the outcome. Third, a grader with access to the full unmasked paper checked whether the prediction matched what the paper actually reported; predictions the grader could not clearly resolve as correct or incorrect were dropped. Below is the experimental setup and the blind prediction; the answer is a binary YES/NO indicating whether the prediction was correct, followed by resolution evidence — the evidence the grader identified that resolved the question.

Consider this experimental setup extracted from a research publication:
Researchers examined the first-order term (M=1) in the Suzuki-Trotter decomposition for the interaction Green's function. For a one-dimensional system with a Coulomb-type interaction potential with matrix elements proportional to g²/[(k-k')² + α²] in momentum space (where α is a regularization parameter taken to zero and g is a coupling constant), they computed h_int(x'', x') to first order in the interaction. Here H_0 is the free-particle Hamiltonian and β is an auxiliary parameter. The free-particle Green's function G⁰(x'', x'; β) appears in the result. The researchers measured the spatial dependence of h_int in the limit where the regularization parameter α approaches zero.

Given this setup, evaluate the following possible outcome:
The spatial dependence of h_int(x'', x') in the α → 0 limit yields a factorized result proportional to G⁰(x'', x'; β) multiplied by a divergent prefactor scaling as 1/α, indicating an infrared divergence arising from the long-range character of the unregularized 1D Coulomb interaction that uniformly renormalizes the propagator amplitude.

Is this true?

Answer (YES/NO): NO